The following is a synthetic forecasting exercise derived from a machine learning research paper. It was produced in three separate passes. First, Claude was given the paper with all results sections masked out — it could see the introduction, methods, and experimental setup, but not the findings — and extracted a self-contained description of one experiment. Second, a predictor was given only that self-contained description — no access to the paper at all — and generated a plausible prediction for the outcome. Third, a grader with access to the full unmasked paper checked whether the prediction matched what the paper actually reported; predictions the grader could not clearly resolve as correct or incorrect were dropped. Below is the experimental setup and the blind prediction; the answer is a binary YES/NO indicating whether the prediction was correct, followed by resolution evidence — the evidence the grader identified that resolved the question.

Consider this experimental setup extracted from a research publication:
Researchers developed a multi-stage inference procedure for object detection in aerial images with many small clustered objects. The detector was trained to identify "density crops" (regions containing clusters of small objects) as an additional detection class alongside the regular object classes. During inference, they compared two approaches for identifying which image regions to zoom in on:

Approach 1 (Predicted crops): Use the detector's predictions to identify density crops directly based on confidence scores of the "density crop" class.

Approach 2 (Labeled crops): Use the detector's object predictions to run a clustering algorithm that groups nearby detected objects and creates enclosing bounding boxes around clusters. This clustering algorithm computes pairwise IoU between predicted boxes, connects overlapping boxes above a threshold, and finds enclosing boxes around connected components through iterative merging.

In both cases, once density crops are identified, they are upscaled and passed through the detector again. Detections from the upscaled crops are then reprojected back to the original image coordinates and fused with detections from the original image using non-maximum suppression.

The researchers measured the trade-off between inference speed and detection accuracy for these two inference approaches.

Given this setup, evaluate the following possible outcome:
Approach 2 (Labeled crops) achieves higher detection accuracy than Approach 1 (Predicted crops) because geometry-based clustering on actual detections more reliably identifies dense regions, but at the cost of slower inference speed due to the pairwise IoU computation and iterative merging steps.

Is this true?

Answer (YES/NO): YES